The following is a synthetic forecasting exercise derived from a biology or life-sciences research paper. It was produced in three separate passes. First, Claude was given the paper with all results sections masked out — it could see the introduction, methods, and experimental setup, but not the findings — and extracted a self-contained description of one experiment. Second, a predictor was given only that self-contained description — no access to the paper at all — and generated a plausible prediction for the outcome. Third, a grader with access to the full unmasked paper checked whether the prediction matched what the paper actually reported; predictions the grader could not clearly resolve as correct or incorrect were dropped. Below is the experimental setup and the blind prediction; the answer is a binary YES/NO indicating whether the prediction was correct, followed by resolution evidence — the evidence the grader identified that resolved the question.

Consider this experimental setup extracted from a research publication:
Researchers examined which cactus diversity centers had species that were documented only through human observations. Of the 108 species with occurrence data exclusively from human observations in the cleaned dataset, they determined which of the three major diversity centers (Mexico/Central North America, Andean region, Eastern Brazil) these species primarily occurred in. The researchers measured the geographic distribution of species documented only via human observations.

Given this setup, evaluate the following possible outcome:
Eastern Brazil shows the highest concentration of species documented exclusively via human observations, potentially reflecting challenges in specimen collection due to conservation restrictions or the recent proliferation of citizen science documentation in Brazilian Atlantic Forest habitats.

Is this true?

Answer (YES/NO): NO